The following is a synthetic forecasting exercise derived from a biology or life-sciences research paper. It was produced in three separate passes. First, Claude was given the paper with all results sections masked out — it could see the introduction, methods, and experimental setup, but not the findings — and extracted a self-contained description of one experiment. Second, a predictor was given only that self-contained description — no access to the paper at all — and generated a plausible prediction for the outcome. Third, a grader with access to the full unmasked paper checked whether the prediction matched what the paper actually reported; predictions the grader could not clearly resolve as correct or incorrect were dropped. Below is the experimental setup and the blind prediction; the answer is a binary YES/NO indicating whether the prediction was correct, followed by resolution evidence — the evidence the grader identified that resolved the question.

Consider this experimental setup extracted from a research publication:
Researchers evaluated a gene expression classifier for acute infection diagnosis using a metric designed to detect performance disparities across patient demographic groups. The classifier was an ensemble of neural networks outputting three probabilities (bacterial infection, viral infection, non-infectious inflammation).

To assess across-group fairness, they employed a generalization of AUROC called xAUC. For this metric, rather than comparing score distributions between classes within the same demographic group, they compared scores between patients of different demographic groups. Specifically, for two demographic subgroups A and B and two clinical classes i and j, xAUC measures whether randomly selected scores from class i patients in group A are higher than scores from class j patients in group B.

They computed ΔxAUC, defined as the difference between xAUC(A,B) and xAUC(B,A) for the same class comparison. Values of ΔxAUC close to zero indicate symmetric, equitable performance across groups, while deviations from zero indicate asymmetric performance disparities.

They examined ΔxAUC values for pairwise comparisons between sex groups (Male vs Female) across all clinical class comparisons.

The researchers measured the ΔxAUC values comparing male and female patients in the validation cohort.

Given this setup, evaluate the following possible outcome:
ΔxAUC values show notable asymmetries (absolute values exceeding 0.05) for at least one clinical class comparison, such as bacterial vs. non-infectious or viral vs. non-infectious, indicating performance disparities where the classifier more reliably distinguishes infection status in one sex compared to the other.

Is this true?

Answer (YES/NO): YES